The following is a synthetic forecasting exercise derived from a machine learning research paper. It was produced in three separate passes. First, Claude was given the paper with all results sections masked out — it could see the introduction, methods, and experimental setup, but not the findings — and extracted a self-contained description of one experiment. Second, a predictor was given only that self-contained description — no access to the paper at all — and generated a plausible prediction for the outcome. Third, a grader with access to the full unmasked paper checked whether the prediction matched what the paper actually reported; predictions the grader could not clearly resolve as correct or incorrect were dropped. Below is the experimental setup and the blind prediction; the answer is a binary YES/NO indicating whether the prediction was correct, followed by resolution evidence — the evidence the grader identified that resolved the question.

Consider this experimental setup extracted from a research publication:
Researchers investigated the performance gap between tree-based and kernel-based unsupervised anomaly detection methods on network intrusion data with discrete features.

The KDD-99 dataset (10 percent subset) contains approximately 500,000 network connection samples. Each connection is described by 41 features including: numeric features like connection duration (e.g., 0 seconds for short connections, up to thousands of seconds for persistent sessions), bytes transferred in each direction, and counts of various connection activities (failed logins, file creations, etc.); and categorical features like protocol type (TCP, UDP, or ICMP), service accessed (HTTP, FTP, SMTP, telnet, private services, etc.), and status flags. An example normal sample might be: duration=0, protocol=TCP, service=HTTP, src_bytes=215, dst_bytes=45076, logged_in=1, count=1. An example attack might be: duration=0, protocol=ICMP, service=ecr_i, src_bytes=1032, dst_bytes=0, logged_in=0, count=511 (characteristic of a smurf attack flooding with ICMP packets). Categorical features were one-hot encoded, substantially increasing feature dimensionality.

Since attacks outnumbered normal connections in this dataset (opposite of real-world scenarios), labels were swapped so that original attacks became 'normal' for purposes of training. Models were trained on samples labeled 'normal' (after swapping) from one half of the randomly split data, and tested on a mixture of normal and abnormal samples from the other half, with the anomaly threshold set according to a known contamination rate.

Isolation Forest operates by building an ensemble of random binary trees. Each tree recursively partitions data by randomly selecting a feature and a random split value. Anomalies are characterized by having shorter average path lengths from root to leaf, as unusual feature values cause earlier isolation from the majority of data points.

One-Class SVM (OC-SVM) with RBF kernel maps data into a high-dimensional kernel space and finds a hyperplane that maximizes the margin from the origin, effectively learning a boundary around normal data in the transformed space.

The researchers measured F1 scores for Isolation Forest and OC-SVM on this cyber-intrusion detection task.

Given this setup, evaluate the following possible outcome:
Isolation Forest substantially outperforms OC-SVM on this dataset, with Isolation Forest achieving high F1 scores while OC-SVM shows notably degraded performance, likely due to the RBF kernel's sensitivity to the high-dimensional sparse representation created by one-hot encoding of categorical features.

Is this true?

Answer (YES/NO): NO